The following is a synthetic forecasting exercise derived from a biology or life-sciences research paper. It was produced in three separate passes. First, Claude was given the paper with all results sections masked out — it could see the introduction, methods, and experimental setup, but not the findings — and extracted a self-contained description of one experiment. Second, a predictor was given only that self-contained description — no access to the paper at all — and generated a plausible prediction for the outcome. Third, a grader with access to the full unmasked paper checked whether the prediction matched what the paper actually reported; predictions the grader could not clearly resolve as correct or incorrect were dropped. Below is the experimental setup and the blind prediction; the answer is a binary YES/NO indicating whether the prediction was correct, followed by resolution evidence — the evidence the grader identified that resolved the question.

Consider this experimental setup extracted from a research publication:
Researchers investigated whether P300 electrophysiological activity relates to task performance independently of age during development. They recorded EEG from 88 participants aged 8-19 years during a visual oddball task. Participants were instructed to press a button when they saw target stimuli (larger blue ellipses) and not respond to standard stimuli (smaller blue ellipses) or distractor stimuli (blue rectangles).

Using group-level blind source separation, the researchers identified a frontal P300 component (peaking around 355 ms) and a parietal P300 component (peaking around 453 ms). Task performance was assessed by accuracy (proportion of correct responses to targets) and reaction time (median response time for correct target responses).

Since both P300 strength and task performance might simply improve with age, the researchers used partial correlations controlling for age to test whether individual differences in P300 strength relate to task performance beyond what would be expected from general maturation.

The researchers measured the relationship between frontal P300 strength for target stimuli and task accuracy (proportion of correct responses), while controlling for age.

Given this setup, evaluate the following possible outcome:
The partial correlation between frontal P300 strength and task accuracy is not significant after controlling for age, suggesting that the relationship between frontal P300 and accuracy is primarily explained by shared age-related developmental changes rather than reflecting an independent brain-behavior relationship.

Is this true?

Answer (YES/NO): NO